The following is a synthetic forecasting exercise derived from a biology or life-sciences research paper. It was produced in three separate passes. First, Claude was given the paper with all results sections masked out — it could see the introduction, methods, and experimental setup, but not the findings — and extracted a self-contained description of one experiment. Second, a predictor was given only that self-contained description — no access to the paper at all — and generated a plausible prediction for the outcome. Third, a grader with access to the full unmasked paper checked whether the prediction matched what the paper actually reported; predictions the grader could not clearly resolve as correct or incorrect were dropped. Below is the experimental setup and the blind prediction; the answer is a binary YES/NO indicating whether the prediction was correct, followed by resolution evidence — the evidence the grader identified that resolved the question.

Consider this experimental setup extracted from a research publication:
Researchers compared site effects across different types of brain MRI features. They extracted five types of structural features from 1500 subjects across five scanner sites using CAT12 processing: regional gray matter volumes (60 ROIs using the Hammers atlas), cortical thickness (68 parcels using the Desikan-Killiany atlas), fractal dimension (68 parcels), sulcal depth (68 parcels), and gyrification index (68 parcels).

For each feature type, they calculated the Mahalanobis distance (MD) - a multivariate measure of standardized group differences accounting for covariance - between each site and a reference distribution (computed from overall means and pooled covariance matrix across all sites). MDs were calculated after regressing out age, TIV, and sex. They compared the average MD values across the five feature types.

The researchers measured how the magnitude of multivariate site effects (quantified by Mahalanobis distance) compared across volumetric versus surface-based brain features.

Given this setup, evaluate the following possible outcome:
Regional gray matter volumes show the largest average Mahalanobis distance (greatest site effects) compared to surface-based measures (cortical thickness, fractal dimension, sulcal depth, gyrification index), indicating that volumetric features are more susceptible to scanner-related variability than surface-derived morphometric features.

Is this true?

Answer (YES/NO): NO